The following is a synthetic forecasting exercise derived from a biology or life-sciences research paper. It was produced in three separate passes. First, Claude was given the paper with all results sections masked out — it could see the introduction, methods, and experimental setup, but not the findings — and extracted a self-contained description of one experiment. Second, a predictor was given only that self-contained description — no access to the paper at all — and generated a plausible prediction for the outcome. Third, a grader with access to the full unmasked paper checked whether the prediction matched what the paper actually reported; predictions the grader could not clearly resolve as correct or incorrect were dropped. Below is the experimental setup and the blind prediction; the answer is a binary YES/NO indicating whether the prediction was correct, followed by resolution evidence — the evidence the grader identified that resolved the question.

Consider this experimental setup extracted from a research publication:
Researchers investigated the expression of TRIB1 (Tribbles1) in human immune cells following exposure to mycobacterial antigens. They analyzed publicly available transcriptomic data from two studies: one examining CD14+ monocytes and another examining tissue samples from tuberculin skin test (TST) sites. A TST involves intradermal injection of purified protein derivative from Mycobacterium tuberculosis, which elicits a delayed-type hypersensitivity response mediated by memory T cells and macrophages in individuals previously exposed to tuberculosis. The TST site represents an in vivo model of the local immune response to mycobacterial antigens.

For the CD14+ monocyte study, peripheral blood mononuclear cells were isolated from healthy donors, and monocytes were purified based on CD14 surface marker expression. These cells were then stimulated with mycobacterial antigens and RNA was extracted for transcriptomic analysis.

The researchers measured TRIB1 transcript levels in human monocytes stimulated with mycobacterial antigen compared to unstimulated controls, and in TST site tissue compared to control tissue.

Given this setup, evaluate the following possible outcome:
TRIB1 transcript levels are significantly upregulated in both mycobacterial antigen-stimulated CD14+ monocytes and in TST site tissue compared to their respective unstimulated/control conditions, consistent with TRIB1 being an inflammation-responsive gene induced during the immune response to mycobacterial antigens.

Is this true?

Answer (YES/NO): YES